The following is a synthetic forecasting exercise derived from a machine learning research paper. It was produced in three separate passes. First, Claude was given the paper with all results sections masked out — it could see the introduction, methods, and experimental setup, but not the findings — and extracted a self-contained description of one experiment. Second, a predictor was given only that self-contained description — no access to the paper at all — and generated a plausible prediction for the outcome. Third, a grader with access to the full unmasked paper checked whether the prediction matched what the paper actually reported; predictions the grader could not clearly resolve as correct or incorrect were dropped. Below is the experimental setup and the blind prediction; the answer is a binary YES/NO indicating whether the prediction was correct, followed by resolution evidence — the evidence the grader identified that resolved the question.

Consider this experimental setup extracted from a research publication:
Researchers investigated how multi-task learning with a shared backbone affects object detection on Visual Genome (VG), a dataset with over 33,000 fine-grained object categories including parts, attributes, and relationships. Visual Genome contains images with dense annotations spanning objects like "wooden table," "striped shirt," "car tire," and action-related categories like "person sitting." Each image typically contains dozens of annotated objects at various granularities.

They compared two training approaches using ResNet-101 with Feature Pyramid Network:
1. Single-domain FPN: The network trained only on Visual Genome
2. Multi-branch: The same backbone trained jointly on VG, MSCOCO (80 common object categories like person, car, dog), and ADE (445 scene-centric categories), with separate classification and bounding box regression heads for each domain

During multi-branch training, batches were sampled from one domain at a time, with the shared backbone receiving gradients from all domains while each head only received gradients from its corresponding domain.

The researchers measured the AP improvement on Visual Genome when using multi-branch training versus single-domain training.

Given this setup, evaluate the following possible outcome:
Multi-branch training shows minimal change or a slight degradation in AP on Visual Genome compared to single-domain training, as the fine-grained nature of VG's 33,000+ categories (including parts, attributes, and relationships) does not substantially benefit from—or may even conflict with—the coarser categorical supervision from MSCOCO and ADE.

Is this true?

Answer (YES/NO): YES